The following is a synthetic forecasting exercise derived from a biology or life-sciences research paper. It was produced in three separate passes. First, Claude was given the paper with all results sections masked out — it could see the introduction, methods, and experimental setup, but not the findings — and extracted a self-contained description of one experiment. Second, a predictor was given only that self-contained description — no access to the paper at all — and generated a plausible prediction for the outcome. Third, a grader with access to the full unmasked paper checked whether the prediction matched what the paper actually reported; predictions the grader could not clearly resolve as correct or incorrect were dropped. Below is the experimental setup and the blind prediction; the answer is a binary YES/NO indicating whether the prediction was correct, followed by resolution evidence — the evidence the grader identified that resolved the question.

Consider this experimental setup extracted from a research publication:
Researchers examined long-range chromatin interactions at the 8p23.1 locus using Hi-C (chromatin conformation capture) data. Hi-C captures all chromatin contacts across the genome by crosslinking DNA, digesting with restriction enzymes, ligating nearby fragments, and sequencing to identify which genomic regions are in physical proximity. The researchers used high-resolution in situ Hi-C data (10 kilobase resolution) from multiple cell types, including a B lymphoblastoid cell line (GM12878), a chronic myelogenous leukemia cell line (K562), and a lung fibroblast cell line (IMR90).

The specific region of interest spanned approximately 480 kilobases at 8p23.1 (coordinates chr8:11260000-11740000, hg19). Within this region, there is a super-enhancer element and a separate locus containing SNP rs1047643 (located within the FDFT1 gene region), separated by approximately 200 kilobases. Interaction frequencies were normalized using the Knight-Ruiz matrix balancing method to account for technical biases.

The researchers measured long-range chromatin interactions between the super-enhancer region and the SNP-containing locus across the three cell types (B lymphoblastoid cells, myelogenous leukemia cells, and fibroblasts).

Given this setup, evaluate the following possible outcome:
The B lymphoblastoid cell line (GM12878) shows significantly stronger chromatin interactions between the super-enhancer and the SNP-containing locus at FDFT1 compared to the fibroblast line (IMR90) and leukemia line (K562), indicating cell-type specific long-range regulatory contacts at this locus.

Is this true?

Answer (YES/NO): YES